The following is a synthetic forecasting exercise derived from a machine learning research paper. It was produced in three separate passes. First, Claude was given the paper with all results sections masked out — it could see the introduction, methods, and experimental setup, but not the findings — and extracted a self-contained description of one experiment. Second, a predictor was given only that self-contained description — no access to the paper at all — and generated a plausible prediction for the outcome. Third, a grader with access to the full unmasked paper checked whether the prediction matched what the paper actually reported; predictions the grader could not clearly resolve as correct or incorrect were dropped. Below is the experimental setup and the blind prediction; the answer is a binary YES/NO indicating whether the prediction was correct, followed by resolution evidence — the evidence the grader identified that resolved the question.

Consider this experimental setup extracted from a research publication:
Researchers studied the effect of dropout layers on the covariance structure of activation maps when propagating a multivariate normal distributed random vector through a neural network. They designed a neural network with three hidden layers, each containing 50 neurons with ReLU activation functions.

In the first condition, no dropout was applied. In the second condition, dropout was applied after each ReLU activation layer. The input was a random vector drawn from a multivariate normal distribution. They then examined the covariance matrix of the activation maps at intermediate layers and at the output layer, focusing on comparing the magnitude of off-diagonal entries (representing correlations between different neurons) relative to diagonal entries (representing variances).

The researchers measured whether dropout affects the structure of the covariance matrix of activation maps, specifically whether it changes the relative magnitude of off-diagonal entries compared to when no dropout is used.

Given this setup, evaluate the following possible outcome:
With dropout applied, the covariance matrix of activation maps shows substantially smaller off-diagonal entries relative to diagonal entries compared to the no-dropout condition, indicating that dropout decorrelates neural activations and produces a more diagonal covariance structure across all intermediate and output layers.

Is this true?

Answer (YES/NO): YES